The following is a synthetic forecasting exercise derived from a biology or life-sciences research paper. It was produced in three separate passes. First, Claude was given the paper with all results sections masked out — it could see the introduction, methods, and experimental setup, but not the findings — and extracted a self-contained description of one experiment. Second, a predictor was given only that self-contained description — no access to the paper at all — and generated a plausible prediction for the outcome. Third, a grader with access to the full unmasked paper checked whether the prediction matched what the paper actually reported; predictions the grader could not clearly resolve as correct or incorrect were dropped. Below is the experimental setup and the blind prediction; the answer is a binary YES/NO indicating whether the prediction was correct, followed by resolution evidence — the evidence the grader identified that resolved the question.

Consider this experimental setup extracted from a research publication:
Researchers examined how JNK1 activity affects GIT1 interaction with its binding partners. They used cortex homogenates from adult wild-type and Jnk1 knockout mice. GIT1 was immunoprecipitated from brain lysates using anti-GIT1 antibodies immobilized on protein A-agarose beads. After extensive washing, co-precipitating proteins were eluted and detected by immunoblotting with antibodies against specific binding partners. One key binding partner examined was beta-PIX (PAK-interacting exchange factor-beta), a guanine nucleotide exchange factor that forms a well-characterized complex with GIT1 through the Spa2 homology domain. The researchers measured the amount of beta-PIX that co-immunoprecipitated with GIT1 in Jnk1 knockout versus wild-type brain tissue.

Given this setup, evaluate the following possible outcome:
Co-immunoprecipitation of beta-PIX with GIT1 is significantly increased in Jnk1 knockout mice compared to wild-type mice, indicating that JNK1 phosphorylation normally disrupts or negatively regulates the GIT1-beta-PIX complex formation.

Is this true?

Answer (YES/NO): NO